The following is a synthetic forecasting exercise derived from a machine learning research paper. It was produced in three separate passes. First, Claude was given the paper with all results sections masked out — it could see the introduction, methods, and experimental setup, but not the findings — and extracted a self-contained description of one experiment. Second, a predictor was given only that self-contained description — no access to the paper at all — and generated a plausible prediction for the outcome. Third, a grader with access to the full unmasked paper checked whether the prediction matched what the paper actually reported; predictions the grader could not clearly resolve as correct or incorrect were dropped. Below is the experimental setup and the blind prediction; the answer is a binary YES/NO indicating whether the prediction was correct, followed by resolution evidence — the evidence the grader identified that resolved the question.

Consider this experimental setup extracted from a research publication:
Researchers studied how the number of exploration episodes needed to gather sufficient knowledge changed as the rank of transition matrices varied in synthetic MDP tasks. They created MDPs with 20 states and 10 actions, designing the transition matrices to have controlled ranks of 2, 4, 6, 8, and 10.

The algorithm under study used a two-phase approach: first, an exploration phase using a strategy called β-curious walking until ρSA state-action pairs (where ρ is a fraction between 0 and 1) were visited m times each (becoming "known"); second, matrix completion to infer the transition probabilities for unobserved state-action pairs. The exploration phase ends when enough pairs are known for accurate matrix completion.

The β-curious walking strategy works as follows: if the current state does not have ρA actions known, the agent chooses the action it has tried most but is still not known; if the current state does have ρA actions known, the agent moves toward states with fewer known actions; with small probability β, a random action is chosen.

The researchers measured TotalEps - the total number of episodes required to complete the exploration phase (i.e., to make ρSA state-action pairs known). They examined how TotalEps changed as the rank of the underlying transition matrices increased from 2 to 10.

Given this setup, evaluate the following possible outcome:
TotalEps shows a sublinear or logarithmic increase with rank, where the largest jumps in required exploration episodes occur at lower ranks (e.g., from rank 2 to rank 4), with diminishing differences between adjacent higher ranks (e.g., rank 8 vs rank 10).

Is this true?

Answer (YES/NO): NO